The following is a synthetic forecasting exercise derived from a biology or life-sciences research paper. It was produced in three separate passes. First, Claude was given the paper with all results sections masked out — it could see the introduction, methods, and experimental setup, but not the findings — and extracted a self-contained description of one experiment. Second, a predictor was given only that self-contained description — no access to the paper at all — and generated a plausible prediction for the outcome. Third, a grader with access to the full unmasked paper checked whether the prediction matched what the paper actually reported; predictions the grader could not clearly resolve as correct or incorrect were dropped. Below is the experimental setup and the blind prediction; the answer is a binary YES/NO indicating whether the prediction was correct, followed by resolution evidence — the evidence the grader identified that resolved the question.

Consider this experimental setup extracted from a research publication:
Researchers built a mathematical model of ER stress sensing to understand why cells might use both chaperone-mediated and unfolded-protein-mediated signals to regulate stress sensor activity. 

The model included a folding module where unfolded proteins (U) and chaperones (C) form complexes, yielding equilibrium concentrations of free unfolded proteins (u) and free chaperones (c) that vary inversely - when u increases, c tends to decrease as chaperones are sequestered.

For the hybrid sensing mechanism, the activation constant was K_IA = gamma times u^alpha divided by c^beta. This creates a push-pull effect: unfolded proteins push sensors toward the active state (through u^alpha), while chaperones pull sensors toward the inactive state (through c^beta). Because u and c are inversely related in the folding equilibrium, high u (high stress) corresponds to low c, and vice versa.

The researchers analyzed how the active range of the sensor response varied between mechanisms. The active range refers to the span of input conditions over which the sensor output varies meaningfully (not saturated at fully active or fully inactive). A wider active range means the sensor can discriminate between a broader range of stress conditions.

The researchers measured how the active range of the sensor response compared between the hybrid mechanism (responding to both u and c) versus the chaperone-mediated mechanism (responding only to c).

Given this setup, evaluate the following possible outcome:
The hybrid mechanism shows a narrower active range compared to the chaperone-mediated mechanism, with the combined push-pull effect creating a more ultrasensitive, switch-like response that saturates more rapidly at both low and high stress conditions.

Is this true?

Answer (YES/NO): NO